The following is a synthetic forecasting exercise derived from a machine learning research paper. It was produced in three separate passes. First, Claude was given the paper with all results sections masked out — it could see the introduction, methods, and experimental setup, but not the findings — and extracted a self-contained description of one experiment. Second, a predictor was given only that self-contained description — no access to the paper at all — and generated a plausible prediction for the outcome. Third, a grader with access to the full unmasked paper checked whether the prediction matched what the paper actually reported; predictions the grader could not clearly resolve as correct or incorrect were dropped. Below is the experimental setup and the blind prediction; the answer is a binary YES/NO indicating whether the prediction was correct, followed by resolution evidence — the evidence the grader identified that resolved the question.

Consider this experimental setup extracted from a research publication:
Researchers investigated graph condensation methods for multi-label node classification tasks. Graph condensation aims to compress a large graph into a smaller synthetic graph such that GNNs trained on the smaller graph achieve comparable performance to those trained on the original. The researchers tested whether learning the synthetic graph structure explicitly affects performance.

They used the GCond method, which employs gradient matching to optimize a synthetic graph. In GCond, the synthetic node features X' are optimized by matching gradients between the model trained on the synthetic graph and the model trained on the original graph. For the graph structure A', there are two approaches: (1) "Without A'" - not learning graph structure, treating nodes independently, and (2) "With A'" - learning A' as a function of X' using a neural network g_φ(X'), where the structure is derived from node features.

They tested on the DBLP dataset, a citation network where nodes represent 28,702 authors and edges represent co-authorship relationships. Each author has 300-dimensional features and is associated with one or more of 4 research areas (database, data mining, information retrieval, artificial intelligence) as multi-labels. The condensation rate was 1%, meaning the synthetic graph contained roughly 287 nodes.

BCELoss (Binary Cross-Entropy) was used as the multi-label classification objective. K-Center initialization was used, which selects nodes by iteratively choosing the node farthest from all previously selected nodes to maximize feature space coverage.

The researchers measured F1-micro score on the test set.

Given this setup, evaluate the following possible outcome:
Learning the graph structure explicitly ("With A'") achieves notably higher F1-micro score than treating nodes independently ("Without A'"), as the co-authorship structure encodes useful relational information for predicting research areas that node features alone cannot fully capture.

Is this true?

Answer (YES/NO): YES